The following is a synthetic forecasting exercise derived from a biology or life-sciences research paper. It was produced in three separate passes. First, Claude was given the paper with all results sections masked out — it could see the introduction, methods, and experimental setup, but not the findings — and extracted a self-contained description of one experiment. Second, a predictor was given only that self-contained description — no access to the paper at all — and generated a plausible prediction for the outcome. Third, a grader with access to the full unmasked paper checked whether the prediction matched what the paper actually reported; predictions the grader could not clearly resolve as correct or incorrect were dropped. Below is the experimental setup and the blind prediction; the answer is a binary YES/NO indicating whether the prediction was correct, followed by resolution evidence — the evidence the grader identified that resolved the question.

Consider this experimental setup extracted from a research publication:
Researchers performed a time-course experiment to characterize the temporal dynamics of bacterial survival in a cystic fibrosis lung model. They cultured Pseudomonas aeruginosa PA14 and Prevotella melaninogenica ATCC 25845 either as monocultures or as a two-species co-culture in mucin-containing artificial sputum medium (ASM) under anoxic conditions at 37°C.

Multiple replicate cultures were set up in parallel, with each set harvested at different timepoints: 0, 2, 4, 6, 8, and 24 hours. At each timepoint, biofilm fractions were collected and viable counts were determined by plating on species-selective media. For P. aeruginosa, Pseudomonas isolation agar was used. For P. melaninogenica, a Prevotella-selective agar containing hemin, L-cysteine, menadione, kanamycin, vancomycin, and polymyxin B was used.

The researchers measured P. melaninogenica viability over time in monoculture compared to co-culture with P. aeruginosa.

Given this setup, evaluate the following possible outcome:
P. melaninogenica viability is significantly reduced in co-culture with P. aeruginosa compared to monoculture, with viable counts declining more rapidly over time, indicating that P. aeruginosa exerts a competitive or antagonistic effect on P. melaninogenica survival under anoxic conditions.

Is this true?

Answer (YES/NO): NO